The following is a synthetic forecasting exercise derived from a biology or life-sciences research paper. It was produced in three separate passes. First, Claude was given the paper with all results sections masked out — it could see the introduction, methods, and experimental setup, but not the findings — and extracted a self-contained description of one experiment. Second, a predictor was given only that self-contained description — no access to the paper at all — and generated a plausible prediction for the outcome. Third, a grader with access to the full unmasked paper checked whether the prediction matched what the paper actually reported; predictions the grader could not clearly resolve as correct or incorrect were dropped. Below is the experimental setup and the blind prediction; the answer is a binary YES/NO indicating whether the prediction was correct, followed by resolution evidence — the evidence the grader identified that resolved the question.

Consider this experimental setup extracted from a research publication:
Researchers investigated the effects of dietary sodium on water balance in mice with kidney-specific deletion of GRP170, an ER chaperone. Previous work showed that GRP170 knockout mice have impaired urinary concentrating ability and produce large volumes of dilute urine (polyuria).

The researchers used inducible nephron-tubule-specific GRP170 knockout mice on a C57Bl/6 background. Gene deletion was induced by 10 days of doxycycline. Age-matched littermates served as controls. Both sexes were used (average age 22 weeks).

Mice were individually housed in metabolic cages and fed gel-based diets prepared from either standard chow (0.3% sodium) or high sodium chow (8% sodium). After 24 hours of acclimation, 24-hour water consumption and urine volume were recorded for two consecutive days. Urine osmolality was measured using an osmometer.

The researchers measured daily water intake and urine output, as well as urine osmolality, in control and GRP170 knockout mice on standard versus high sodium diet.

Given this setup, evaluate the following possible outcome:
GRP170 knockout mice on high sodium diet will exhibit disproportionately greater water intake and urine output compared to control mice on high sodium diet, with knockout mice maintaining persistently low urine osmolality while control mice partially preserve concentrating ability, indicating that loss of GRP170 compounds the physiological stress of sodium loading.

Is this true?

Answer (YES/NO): NO